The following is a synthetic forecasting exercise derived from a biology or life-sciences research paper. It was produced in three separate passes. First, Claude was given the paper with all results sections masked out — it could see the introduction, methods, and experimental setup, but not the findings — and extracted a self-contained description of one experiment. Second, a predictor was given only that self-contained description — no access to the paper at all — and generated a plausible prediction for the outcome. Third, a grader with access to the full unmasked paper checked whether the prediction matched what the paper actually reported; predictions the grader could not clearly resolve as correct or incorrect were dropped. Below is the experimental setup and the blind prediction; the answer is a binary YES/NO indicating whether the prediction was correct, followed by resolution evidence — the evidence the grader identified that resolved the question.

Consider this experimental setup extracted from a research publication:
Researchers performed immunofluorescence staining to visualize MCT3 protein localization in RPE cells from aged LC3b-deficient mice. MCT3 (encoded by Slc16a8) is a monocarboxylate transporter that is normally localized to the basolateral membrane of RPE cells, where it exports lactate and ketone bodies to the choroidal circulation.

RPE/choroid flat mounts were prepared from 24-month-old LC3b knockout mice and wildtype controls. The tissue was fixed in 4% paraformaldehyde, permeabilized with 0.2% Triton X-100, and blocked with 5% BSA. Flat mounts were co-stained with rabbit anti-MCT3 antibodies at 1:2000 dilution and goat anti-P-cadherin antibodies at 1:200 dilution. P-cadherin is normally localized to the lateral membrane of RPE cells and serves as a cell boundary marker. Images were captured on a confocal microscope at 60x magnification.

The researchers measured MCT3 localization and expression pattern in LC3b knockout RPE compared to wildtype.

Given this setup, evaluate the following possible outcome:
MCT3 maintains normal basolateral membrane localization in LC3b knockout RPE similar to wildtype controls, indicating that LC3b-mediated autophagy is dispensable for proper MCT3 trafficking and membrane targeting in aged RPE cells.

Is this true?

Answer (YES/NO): NO